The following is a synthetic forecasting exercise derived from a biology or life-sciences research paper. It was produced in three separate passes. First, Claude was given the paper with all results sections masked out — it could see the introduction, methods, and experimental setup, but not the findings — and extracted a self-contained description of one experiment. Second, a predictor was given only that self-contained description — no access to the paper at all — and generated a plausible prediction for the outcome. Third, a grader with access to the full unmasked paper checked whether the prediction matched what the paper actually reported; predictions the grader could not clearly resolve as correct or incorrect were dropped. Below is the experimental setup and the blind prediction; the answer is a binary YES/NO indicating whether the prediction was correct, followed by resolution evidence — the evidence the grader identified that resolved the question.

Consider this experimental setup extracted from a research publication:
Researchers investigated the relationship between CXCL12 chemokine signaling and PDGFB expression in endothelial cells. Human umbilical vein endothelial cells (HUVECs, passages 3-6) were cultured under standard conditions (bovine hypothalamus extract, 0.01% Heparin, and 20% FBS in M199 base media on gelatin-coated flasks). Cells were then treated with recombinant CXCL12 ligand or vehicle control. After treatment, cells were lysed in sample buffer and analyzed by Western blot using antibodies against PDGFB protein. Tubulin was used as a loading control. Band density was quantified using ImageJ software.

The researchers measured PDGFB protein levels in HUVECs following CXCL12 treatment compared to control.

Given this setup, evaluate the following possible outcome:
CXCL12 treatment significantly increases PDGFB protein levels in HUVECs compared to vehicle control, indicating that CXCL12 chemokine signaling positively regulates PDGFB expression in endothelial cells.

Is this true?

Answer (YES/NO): YES